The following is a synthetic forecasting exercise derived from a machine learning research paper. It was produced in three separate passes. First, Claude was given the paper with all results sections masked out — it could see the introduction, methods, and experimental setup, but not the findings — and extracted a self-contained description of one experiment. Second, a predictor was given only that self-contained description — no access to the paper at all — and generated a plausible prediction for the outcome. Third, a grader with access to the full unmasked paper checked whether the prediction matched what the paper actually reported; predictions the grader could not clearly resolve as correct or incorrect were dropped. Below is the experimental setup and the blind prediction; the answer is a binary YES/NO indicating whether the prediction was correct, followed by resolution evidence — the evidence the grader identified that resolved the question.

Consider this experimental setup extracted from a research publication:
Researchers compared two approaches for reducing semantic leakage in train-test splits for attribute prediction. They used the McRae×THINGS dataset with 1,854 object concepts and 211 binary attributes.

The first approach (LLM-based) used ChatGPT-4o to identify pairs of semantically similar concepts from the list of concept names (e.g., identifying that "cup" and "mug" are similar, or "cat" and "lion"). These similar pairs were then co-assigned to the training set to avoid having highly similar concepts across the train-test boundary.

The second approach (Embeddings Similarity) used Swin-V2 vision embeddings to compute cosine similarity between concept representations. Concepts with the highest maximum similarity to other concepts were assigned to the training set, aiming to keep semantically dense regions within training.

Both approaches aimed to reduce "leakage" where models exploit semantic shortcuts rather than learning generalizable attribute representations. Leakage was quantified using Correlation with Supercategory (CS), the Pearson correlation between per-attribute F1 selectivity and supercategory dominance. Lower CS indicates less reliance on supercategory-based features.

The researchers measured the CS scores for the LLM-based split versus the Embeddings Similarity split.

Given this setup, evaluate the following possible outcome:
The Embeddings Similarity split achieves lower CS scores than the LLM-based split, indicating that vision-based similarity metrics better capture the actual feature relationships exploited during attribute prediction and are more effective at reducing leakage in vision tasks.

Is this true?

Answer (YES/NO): NO